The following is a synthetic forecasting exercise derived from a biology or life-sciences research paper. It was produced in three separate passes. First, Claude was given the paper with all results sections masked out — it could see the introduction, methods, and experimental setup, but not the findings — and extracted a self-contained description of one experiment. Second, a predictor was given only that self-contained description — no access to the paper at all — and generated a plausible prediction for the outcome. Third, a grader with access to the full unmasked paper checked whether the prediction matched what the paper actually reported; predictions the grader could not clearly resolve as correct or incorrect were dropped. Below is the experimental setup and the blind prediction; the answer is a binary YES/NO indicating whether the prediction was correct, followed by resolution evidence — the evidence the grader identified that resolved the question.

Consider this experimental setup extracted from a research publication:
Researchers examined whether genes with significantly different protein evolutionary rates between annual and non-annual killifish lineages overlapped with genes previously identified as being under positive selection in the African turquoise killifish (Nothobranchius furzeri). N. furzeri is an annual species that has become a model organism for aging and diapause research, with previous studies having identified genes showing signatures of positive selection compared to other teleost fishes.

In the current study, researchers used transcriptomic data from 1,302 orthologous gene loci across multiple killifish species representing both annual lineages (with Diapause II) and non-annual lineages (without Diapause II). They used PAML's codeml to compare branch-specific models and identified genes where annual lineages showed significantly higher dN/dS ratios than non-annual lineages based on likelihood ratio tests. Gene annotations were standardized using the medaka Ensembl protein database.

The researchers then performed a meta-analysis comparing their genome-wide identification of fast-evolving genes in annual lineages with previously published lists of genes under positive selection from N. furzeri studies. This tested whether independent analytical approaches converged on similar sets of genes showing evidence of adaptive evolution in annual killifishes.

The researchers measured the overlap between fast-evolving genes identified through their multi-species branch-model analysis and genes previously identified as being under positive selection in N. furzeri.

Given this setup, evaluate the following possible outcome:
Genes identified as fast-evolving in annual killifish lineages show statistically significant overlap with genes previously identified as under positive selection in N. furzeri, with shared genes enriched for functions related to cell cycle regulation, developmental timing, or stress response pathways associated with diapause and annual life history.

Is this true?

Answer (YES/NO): NO